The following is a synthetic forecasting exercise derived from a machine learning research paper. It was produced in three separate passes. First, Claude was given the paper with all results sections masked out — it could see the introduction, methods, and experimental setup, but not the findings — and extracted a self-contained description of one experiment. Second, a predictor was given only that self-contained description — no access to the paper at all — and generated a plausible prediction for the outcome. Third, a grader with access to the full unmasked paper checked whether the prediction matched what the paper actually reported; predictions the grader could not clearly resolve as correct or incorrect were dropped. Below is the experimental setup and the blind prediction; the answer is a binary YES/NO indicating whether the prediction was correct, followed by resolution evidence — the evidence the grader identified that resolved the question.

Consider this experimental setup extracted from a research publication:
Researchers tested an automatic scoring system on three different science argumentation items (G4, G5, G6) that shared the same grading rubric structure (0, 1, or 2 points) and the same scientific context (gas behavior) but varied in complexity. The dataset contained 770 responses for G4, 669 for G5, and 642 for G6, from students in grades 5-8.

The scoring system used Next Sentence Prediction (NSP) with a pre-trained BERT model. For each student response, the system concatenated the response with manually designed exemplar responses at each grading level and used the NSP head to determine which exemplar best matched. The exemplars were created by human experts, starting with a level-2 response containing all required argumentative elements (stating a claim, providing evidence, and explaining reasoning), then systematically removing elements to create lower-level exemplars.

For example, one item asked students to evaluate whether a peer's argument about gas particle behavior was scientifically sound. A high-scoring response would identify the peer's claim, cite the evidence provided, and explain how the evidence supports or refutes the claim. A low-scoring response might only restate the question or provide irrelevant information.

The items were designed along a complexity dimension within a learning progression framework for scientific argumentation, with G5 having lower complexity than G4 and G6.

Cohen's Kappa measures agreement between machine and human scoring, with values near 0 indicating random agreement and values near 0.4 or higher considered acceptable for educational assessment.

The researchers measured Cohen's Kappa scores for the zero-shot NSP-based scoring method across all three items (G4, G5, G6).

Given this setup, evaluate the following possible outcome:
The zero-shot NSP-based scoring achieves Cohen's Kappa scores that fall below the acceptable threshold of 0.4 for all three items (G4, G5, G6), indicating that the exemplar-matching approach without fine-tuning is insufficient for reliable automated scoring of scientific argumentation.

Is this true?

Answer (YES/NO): NO